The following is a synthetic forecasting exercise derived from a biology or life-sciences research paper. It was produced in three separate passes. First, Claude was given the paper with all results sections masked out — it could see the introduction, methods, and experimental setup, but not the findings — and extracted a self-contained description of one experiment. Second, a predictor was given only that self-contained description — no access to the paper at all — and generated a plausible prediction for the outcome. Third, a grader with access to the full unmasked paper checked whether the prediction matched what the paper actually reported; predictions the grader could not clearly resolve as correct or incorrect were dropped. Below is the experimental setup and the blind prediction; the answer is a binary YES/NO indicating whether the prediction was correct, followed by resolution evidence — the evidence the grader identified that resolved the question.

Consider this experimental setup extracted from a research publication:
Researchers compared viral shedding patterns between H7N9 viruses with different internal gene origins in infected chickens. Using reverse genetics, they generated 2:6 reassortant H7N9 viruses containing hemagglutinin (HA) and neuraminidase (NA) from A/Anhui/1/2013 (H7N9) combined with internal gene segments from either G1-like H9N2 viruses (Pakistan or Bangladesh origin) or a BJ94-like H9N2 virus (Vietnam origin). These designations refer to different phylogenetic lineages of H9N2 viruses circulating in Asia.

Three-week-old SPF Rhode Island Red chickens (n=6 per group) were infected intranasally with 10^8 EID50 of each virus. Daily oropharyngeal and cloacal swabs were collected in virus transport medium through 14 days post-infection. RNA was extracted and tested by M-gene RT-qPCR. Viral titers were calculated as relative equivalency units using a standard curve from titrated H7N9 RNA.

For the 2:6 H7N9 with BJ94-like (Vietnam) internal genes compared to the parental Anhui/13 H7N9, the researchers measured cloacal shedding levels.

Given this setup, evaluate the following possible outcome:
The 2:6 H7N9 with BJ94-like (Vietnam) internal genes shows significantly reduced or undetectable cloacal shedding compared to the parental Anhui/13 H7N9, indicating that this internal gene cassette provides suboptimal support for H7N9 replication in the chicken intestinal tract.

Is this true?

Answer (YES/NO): NO